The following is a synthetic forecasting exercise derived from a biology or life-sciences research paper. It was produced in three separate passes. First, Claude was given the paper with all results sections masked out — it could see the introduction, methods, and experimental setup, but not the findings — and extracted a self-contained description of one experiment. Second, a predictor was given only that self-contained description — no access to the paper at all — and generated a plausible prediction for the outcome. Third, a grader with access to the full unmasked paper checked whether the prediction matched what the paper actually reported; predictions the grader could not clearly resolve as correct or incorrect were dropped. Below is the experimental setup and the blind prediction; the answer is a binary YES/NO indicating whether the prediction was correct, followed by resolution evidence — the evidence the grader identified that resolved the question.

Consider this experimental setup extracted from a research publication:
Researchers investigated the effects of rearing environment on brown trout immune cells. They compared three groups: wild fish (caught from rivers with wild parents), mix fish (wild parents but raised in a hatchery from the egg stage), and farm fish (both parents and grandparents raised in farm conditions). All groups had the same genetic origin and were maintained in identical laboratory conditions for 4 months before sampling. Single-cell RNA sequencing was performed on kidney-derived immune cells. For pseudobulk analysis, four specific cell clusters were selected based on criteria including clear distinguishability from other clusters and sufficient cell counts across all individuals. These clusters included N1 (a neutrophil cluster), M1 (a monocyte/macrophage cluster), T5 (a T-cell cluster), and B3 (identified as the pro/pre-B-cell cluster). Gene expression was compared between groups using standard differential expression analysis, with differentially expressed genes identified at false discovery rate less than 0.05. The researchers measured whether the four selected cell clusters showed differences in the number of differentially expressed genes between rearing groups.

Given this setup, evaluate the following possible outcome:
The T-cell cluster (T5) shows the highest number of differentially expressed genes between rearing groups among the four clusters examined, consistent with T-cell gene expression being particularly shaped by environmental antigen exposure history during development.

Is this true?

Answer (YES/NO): NO